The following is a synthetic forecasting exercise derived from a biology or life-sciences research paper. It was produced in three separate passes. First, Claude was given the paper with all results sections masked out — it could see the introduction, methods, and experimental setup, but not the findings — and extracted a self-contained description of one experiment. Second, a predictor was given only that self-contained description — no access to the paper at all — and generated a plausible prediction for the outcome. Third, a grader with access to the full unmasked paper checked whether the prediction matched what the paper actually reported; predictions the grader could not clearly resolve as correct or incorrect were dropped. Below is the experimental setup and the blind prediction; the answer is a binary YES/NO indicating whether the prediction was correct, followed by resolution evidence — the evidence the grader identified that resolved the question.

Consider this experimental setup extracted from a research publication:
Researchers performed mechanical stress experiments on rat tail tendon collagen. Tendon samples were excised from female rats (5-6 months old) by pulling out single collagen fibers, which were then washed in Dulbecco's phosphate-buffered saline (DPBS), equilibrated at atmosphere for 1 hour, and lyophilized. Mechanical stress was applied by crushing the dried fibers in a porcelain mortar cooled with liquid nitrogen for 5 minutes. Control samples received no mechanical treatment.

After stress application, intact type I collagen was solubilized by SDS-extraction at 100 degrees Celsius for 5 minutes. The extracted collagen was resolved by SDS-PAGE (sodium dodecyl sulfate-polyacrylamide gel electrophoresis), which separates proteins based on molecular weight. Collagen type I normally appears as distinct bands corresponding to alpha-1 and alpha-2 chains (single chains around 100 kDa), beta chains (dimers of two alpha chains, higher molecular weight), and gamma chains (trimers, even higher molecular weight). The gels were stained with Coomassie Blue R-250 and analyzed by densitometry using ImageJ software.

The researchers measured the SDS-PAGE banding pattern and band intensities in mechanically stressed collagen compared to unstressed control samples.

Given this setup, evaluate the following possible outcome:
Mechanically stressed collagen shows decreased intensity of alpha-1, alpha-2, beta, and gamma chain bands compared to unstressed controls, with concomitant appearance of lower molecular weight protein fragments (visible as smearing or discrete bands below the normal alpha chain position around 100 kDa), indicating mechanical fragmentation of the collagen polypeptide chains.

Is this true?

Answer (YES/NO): NO